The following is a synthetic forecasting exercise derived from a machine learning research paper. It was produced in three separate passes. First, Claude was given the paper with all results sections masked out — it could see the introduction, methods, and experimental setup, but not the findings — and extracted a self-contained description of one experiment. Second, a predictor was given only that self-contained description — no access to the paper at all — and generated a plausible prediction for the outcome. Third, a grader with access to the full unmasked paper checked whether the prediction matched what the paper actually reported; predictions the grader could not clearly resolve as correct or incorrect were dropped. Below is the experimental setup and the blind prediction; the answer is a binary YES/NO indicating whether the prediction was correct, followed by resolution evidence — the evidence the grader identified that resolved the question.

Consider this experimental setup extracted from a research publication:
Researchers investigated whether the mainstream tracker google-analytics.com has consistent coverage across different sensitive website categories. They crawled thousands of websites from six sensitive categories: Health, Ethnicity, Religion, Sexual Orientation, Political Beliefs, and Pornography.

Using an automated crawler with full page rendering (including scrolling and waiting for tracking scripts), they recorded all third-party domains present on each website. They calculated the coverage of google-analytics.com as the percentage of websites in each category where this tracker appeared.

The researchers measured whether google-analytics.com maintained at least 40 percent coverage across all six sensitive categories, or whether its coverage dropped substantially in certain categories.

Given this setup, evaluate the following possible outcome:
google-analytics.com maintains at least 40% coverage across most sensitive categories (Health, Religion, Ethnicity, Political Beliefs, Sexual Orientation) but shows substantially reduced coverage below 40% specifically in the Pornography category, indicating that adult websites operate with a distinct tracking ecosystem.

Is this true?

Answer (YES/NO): NO